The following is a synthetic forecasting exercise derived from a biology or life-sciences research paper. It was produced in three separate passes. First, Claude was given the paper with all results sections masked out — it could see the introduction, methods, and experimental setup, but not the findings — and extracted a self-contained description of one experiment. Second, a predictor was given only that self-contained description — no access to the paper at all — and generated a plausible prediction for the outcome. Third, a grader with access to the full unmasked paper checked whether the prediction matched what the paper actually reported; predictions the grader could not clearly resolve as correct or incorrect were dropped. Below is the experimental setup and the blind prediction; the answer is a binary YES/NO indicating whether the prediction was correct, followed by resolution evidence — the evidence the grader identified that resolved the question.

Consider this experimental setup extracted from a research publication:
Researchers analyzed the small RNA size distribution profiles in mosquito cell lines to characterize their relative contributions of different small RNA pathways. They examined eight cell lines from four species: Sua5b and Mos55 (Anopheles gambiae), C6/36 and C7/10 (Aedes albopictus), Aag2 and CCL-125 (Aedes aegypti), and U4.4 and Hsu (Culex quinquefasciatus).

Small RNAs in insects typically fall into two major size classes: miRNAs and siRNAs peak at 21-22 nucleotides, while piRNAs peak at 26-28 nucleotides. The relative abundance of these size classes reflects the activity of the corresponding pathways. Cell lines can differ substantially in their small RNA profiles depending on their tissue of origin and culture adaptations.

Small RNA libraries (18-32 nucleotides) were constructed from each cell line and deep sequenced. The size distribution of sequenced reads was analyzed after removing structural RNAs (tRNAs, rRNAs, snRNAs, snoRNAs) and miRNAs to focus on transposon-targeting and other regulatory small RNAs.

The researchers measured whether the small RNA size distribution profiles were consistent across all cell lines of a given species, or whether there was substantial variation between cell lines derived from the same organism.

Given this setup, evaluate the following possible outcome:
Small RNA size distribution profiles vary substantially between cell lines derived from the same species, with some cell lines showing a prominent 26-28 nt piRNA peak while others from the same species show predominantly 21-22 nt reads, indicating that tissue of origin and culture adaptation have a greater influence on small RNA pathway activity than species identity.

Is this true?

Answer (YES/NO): NO